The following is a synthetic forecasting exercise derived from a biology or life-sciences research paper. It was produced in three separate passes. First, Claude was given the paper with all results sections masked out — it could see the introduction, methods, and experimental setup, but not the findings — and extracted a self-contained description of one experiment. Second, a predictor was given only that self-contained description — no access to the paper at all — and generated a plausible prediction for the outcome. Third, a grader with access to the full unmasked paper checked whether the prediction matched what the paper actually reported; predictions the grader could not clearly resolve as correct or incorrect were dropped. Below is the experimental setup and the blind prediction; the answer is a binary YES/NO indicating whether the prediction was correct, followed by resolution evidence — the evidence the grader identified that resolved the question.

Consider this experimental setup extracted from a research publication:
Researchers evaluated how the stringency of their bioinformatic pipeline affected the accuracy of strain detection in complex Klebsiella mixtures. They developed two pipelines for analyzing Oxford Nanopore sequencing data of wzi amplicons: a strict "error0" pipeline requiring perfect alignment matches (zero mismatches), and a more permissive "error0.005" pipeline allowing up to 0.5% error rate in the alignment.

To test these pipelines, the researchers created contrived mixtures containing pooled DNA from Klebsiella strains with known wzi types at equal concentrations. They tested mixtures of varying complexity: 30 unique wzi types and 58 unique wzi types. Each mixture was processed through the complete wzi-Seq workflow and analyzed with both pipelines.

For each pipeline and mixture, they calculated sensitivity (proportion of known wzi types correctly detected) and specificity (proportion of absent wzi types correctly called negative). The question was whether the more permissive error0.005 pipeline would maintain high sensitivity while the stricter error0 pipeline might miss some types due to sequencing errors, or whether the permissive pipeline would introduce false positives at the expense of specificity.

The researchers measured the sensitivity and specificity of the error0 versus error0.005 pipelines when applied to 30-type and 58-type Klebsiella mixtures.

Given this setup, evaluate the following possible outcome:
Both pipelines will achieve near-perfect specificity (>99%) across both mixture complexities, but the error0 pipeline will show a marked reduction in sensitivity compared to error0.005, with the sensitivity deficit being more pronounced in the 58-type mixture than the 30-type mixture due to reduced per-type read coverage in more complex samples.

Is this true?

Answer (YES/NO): NO